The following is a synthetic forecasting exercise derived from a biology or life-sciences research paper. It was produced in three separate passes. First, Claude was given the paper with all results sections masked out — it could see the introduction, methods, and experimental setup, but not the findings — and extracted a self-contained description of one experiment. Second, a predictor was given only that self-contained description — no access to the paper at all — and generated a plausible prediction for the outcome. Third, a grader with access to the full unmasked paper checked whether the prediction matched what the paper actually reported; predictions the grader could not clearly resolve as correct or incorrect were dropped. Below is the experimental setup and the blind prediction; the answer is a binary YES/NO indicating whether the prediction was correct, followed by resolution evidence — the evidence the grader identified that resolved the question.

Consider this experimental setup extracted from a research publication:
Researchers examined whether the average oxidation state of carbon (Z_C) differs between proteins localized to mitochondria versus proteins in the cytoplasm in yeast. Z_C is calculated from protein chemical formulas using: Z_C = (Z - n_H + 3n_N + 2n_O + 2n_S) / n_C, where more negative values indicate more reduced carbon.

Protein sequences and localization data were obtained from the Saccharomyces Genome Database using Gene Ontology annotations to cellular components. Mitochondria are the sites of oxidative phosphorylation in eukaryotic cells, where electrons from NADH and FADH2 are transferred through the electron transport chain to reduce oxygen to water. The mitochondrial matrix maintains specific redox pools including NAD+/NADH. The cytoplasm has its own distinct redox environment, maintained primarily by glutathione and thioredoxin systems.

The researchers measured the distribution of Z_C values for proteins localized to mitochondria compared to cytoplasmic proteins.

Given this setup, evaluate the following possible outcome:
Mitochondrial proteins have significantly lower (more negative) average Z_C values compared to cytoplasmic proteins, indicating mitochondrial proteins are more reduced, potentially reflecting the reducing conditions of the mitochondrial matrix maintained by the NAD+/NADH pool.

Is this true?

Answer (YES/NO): YES